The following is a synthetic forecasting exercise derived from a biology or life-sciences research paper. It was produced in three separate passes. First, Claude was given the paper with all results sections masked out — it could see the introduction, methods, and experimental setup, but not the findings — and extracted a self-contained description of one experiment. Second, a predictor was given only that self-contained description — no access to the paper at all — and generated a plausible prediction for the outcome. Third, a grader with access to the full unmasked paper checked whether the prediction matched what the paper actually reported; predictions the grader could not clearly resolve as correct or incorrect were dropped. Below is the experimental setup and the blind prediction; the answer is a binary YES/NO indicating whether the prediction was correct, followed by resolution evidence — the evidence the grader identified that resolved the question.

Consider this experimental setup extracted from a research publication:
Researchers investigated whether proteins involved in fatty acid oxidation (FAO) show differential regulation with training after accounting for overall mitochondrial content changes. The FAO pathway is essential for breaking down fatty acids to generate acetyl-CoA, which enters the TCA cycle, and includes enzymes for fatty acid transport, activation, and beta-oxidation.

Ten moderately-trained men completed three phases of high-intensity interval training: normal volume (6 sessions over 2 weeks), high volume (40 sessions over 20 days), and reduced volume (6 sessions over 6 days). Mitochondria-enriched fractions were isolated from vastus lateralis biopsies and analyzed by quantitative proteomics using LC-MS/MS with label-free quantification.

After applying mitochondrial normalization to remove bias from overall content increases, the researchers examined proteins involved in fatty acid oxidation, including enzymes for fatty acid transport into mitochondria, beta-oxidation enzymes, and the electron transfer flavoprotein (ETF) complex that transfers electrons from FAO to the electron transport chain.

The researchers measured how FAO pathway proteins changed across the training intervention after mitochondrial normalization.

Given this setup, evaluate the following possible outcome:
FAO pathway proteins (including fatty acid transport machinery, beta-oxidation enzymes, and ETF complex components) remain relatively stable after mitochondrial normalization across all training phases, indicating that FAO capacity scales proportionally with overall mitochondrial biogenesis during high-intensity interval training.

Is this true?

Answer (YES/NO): NO